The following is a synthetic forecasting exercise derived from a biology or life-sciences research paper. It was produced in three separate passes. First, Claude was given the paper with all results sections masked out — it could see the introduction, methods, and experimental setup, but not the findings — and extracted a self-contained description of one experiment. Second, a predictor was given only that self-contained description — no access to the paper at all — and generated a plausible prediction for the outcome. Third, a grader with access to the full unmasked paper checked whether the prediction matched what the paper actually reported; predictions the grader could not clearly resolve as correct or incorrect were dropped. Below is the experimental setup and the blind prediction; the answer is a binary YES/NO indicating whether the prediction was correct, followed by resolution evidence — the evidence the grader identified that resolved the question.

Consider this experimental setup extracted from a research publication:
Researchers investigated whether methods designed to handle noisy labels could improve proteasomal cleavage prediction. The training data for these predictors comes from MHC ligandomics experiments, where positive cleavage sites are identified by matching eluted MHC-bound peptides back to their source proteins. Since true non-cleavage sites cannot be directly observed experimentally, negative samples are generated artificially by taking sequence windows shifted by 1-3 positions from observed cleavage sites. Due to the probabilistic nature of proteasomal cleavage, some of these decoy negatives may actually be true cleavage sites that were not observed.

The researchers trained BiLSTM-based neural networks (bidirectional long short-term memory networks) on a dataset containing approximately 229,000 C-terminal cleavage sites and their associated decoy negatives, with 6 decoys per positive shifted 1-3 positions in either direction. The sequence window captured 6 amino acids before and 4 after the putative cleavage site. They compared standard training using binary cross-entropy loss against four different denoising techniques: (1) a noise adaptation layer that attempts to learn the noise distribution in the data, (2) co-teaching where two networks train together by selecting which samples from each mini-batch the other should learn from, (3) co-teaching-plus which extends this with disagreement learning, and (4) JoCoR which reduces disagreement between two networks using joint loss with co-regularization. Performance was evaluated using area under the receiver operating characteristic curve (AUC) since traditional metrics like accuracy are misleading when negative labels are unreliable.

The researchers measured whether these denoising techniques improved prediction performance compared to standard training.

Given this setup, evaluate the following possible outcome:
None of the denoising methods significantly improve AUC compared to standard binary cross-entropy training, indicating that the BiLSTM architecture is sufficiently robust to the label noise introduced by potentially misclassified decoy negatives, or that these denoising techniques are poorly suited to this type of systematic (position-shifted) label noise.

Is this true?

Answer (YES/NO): YES